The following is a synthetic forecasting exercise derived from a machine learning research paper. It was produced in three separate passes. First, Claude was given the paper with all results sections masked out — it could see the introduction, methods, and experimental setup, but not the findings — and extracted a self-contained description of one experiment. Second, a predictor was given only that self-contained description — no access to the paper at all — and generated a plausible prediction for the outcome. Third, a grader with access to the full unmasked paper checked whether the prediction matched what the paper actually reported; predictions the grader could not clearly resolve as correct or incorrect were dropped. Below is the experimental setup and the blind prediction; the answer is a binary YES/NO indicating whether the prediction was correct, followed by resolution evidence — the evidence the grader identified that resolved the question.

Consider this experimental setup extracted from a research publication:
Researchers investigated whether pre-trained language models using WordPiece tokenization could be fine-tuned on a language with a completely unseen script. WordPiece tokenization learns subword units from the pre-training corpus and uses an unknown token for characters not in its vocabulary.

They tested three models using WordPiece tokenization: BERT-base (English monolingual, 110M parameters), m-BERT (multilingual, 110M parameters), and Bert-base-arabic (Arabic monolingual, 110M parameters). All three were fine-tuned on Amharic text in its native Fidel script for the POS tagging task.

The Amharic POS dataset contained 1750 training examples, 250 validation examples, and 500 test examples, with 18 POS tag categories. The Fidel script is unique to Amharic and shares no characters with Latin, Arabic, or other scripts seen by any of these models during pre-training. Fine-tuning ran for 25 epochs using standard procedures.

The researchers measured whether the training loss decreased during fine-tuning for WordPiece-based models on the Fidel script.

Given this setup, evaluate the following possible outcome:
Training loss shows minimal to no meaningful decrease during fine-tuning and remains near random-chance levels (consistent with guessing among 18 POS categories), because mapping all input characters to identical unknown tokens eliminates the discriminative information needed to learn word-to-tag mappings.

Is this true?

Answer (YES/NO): NO